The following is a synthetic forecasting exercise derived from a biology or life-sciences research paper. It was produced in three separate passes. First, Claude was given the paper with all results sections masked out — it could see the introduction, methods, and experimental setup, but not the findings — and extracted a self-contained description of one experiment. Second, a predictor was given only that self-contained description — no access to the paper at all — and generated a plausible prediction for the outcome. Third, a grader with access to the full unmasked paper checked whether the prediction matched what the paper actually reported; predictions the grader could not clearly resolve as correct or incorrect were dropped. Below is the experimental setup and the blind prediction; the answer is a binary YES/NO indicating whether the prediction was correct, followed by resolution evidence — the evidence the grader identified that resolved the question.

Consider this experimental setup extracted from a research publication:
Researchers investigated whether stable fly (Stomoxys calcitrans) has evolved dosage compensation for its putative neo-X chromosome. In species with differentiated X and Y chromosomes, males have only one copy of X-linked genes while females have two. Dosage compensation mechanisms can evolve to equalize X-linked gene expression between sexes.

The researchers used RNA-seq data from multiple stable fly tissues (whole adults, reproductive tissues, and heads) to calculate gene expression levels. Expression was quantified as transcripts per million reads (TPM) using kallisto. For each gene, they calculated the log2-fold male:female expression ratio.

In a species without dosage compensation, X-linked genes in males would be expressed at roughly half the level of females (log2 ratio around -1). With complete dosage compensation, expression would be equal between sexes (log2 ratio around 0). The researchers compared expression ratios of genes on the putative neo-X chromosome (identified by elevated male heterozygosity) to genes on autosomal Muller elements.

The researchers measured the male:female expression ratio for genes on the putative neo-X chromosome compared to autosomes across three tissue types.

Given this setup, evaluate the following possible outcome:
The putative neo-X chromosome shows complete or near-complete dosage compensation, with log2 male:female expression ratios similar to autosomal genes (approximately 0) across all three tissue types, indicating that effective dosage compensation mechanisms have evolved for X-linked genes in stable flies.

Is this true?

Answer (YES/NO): NO